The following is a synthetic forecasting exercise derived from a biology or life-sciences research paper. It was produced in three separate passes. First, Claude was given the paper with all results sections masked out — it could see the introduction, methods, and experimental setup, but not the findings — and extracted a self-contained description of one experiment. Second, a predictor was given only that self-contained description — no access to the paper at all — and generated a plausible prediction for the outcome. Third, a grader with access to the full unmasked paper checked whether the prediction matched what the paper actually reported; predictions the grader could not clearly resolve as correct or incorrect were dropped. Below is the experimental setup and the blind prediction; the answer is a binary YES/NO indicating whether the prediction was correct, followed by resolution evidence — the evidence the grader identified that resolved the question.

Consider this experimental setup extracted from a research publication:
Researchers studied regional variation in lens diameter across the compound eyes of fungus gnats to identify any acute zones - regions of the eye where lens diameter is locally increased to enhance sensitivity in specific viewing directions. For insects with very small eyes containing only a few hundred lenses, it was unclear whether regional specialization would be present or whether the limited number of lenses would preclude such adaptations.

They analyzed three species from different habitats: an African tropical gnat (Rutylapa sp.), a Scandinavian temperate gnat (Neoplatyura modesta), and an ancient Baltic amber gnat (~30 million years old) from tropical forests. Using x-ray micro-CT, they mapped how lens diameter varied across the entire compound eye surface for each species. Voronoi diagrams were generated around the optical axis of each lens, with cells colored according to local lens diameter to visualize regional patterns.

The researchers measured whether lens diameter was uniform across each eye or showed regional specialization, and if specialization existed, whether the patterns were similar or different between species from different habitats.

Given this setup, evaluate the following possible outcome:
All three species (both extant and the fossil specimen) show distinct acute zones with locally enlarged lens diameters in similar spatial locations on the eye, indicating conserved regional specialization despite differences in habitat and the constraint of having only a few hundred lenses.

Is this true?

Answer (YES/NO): NO